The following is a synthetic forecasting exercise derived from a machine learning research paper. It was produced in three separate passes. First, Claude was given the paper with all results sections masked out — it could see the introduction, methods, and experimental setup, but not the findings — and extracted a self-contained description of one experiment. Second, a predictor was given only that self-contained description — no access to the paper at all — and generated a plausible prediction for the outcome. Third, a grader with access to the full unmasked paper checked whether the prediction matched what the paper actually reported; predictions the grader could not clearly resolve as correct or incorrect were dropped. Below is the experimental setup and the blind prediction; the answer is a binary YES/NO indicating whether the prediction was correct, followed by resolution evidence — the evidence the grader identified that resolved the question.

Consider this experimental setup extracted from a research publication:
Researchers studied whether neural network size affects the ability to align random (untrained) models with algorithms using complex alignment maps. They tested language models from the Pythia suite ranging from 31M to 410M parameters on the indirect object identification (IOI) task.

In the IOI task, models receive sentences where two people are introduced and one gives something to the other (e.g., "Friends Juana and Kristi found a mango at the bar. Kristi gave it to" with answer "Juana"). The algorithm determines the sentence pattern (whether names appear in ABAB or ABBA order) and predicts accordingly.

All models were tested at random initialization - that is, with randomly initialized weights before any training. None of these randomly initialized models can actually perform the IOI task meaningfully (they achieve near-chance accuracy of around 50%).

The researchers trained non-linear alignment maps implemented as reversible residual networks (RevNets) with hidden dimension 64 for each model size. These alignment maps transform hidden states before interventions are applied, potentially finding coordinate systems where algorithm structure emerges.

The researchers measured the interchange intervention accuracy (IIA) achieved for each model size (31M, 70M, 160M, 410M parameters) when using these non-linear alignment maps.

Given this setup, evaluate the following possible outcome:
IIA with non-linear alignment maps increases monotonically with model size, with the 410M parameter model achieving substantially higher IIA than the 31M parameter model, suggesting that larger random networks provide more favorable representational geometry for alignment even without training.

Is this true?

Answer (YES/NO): NO